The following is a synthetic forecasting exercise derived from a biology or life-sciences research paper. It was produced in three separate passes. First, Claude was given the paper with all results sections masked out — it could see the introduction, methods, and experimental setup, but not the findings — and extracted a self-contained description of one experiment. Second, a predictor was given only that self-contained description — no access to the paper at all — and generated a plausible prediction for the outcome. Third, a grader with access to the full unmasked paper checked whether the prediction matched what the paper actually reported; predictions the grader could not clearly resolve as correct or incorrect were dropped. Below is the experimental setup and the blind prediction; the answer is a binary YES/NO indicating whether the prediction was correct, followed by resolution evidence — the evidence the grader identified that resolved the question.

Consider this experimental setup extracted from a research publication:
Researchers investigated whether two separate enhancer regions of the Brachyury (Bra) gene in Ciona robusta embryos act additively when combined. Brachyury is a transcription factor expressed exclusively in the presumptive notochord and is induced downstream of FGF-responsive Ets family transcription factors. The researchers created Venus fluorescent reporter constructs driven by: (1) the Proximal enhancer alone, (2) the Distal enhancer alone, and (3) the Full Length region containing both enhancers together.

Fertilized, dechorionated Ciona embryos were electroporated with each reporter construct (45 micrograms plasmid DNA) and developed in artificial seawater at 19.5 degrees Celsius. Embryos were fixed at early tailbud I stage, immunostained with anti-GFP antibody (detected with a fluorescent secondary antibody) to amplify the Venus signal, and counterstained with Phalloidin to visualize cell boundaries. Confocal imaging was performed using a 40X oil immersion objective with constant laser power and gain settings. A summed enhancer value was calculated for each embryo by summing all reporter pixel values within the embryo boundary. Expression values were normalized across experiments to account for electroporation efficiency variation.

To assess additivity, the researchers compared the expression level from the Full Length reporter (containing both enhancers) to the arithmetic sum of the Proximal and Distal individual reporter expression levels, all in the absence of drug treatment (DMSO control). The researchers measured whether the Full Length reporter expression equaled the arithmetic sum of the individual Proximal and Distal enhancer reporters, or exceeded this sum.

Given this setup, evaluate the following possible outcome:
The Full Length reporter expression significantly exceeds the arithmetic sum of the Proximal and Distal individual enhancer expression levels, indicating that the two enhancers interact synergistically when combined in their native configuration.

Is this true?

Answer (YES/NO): YES